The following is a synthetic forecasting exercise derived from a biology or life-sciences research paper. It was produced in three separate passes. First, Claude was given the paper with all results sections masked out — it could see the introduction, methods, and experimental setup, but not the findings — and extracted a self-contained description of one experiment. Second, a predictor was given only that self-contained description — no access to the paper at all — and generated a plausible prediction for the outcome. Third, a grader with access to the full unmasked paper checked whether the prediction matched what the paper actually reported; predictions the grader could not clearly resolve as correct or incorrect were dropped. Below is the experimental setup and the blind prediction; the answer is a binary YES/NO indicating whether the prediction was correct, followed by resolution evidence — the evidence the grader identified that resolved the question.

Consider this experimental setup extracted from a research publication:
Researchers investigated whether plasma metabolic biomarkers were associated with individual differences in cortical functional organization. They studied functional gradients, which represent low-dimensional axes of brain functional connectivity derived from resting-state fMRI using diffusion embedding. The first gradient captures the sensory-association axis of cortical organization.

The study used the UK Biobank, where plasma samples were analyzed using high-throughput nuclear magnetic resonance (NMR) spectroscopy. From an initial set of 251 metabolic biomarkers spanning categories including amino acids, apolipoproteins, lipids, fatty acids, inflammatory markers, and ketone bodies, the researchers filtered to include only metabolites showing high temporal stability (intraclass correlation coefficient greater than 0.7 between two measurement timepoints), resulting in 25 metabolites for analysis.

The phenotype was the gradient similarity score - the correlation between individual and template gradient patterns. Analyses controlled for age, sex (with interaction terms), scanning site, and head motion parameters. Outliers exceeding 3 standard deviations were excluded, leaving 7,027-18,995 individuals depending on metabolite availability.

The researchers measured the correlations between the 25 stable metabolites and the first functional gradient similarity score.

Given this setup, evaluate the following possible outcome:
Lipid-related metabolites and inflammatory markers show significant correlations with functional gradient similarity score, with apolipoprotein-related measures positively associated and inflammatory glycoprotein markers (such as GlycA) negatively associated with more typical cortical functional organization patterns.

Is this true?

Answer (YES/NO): NO